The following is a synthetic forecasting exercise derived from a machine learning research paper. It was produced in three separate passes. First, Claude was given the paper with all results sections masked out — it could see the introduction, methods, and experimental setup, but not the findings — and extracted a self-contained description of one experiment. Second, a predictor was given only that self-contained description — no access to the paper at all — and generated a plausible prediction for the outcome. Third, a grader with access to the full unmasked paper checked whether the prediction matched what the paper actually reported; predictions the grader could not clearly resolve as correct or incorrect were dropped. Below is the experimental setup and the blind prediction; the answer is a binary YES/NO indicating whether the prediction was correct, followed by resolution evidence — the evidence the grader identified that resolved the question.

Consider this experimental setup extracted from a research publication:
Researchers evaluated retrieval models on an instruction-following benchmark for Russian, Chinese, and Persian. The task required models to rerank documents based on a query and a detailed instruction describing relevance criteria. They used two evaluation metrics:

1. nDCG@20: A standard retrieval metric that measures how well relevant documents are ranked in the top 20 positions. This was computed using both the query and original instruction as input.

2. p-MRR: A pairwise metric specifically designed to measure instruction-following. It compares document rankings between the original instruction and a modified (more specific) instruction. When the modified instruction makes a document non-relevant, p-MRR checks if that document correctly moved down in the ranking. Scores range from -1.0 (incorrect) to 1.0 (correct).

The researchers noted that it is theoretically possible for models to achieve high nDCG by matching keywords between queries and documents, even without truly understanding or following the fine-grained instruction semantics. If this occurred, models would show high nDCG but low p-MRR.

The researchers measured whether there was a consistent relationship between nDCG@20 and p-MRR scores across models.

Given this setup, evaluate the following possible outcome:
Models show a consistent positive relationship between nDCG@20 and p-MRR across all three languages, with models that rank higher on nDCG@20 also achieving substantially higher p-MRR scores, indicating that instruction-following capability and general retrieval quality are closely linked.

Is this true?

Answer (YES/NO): NO